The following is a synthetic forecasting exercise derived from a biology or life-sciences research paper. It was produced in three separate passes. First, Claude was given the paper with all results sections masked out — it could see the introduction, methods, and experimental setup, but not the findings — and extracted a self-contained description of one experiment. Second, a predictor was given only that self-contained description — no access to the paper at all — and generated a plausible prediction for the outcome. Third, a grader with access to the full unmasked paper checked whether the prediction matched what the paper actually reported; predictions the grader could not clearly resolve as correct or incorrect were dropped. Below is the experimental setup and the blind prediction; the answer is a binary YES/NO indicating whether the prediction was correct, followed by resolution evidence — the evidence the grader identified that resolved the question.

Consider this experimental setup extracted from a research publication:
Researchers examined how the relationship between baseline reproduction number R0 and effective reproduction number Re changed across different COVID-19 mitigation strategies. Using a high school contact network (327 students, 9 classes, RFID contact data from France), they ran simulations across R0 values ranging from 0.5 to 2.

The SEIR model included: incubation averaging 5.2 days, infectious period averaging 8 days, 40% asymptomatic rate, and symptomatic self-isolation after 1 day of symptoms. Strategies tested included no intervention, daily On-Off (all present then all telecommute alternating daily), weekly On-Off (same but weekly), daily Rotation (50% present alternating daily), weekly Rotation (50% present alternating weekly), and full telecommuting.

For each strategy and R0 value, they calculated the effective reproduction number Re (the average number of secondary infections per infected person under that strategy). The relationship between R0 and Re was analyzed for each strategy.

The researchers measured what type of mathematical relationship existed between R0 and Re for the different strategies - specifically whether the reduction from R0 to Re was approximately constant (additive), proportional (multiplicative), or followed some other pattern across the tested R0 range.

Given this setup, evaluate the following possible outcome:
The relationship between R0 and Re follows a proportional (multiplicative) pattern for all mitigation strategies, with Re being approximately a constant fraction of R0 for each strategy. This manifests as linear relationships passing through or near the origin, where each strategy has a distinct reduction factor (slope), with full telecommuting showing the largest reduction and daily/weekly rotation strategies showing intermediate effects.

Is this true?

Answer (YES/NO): YES